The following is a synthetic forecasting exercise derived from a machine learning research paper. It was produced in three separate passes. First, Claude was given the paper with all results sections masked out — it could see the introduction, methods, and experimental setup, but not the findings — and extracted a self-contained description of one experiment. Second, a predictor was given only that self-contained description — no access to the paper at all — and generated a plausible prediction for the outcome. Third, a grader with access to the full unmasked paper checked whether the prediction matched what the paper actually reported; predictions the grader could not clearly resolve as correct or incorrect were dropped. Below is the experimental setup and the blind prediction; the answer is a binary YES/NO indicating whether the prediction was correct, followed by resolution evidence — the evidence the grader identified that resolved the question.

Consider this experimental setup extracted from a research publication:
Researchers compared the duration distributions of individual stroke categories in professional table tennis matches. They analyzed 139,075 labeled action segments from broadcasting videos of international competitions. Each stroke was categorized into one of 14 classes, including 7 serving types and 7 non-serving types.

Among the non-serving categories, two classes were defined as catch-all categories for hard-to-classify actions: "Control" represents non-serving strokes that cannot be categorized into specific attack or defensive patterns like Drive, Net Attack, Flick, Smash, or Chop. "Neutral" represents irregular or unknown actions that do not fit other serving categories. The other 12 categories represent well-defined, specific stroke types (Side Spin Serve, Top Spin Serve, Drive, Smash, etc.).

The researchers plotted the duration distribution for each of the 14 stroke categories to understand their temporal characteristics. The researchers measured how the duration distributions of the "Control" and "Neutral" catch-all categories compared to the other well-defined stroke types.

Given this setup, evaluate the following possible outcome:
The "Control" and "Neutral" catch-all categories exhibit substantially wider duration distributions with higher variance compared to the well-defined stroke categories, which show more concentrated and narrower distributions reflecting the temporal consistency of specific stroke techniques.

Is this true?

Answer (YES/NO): YES